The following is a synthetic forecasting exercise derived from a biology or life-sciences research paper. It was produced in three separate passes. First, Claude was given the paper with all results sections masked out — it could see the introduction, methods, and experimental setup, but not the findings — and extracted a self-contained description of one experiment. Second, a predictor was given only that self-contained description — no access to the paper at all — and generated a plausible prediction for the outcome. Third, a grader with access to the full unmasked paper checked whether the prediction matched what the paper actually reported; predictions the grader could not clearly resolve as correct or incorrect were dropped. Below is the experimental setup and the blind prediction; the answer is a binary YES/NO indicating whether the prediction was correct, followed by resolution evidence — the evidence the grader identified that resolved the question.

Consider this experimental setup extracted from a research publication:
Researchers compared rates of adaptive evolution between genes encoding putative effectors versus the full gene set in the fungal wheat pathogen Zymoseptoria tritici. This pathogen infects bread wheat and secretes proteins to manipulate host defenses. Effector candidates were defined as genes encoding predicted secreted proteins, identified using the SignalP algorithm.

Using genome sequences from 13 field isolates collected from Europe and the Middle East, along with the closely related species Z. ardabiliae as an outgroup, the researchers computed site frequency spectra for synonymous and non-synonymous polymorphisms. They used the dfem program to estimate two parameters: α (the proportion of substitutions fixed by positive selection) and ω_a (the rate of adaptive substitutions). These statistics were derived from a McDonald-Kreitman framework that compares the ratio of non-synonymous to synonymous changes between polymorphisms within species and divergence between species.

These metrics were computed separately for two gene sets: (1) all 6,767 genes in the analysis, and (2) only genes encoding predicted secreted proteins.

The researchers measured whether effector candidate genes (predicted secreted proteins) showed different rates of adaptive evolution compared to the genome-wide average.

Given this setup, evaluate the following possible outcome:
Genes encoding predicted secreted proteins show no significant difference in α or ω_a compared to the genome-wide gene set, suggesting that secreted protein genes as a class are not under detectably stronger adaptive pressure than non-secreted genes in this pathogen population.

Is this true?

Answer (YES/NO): NO